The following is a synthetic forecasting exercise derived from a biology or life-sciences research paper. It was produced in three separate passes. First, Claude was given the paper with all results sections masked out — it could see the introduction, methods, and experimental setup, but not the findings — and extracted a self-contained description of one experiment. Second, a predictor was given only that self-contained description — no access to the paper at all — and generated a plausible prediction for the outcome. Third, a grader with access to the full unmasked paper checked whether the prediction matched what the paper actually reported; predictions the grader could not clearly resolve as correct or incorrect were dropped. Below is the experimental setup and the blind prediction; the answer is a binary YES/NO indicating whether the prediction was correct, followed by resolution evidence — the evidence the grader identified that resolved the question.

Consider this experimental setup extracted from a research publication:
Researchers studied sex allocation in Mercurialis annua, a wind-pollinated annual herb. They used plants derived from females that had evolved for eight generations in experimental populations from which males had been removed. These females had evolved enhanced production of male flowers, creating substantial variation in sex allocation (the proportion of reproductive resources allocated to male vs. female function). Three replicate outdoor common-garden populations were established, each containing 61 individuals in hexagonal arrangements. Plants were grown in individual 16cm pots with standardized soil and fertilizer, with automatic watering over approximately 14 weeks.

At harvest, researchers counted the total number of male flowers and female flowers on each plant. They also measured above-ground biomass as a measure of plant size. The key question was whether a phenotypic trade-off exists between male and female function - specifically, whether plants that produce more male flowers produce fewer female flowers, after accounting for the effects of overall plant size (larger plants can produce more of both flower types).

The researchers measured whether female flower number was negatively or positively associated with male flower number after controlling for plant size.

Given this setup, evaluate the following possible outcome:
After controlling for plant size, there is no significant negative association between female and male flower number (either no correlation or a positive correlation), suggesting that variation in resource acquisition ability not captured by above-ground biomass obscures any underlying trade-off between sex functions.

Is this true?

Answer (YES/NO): NO